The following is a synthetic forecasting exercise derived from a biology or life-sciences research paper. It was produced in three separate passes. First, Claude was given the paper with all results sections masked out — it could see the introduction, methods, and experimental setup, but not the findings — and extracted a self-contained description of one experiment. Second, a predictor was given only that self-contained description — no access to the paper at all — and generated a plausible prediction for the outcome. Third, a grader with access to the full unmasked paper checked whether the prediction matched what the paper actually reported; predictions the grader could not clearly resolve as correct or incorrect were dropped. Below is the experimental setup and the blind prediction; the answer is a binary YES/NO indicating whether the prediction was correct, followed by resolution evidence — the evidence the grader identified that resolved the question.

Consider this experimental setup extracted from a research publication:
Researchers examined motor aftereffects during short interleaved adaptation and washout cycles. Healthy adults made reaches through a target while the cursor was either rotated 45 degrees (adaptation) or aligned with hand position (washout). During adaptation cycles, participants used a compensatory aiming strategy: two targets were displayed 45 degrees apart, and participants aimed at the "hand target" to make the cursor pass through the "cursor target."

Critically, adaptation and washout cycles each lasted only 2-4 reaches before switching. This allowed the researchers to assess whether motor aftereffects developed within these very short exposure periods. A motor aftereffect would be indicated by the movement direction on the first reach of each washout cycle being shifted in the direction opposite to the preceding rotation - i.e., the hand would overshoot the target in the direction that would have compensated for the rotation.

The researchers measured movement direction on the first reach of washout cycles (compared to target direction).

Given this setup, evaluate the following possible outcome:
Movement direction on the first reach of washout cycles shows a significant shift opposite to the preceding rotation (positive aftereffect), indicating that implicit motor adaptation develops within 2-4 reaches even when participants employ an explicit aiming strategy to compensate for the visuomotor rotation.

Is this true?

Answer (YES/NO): YES